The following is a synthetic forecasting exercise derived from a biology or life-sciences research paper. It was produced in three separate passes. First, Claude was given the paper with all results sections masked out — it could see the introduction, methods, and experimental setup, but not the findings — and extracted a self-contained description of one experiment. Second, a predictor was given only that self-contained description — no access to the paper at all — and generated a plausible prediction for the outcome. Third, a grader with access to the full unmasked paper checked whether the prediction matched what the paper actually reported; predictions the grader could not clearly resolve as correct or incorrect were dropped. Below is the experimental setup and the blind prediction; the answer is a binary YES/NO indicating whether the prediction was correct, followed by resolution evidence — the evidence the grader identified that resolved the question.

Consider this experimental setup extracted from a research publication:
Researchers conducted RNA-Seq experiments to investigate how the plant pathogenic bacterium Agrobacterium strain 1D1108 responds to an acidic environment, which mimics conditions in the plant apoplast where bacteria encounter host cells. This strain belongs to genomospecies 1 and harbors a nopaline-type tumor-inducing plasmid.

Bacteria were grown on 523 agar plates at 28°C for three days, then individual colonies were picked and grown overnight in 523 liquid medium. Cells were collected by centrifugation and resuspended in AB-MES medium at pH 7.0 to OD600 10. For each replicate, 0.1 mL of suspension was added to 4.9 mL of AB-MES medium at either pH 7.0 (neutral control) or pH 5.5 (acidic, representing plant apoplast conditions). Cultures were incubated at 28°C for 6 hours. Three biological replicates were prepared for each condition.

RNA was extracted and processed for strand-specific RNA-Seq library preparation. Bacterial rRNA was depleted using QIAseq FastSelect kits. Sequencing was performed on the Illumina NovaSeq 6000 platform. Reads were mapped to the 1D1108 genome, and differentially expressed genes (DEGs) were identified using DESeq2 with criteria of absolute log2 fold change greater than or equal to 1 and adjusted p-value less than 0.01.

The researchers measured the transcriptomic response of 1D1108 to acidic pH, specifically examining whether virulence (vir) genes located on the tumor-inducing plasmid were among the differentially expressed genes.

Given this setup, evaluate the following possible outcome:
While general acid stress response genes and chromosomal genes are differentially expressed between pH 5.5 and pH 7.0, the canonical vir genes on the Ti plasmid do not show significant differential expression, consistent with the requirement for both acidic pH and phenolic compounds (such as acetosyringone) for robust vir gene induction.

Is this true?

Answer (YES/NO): YES